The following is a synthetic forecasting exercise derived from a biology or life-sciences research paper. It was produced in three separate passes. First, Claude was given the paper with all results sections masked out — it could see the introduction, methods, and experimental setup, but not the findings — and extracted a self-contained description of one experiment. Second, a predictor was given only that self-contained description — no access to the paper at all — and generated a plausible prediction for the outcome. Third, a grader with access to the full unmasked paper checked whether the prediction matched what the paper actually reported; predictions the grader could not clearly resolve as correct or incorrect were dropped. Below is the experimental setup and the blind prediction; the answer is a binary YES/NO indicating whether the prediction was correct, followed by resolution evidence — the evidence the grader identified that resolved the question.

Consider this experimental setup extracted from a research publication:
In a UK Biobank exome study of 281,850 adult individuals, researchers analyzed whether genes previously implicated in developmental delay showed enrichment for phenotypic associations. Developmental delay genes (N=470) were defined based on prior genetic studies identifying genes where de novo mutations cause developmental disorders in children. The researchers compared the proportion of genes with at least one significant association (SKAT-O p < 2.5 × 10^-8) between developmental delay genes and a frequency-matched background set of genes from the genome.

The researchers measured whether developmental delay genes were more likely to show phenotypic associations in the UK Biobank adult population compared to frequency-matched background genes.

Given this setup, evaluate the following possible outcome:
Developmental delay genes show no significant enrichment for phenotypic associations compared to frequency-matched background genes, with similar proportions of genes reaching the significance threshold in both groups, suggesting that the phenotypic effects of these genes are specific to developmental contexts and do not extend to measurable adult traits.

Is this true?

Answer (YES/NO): NO